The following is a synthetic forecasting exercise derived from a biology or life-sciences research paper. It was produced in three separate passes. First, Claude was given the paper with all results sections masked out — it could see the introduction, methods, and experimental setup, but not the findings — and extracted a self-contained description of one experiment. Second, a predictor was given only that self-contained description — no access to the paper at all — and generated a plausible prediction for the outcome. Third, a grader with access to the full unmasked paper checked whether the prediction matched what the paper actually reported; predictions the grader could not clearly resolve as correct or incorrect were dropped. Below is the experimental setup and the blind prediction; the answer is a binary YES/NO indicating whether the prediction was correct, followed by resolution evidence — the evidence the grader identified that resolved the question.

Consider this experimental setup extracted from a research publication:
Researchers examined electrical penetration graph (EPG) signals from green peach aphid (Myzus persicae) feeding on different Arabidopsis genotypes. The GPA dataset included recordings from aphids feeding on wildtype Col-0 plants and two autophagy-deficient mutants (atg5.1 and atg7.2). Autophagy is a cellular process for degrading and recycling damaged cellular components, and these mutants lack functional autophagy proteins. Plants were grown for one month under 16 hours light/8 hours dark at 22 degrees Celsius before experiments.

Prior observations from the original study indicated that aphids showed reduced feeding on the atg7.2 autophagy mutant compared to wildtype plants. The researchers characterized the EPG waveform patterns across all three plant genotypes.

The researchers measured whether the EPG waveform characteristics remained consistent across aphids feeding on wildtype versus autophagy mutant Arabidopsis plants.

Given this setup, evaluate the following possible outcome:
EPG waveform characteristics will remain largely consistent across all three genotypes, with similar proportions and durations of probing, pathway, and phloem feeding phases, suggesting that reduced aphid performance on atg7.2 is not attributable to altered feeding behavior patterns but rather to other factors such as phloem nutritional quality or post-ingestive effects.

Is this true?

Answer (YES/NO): YES